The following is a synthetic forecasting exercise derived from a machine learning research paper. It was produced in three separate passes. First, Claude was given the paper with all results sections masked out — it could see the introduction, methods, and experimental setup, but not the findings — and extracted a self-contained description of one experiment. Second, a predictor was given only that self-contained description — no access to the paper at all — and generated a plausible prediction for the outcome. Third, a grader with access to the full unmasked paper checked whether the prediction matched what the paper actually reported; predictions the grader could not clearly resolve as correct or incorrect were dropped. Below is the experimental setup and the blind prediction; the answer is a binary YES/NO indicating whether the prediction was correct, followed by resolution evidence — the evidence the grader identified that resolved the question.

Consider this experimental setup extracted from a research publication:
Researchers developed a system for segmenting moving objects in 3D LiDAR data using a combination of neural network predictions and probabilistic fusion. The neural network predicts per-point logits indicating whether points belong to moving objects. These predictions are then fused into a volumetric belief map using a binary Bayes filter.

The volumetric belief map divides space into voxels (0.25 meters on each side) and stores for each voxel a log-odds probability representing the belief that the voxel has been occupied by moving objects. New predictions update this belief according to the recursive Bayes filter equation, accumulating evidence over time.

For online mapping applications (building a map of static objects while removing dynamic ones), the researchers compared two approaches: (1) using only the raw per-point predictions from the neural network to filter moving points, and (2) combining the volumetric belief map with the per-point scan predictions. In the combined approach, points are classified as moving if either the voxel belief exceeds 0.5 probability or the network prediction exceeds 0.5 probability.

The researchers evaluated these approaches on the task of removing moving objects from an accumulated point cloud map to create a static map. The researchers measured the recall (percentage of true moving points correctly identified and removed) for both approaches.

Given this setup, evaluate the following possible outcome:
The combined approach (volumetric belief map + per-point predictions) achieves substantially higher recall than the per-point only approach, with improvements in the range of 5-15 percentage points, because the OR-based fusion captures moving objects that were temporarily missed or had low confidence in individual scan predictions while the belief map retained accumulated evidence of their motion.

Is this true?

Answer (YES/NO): NO